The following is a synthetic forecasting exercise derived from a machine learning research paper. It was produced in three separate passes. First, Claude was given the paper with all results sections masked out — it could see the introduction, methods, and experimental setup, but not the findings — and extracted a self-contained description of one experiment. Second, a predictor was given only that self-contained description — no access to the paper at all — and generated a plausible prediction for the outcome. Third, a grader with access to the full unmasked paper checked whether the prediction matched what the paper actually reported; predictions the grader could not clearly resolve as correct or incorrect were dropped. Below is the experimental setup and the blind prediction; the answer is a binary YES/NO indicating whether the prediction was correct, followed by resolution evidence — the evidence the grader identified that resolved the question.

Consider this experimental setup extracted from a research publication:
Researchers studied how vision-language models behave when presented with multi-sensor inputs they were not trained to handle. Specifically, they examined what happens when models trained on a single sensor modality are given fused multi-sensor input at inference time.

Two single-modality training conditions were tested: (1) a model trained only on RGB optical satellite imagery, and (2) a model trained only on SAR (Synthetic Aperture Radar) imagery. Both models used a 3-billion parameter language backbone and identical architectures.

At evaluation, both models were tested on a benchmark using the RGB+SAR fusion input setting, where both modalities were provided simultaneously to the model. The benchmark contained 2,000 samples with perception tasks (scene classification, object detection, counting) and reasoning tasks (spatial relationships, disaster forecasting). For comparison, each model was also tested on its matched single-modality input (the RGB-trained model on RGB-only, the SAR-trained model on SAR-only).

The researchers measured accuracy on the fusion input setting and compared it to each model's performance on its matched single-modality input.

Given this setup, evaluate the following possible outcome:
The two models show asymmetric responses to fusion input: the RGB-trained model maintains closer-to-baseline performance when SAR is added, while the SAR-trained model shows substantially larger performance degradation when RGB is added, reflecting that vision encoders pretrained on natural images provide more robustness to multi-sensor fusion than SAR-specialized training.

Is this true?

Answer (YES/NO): NO